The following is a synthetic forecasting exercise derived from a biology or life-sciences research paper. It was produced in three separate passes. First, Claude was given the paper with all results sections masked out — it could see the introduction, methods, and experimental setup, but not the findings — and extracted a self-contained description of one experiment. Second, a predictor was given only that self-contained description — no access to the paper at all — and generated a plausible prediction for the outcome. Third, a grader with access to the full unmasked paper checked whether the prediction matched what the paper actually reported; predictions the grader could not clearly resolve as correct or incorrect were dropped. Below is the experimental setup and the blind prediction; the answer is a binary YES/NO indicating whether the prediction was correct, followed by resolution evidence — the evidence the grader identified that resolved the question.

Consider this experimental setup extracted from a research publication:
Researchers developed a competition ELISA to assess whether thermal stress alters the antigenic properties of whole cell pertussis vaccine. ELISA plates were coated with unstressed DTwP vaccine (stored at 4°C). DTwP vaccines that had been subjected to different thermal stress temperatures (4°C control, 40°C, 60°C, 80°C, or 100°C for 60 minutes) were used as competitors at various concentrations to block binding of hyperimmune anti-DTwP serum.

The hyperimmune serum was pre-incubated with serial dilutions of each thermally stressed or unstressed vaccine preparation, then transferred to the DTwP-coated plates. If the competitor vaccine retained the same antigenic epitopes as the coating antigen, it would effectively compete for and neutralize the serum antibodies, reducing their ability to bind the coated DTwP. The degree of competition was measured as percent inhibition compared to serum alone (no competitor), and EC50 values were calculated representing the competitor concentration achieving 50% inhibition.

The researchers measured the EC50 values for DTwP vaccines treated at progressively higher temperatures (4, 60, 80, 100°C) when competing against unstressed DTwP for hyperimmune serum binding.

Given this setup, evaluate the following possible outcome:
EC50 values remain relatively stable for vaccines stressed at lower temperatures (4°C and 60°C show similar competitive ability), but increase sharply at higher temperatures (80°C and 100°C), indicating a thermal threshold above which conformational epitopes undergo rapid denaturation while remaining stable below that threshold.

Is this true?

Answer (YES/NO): YES